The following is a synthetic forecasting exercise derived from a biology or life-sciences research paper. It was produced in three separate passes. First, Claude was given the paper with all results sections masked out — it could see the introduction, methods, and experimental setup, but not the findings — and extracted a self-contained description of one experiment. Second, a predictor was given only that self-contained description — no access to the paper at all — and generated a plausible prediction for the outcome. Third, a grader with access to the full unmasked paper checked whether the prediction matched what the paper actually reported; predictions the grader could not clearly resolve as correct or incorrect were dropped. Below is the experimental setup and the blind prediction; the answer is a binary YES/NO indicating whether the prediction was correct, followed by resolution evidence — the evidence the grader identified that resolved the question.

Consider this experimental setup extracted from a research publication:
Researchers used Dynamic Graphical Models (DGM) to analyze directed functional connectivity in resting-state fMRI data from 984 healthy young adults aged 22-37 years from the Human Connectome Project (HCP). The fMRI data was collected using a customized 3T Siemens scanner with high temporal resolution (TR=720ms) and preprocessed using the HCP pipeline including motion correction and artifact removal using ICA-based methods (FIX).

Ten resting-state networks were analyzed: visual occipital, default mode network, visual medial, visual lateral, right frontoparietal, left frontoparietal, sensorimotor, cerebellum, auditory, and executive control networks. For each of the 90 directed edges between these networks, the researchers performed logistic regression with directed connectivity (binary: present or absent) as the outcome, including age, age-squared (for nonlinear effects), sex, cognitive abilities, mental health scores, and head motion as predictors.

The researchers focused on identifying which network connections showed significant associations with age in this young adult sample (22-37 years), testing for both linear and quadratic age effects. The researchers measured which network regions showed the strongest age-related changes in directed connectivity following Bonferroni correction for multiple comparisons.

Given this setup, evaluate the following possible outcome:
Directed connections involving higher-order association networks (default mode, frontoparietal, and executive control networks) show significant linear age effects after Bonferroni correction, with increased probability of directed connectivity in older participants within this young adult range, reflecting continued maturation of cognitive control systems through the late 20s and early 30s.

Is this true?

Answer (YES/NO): NO